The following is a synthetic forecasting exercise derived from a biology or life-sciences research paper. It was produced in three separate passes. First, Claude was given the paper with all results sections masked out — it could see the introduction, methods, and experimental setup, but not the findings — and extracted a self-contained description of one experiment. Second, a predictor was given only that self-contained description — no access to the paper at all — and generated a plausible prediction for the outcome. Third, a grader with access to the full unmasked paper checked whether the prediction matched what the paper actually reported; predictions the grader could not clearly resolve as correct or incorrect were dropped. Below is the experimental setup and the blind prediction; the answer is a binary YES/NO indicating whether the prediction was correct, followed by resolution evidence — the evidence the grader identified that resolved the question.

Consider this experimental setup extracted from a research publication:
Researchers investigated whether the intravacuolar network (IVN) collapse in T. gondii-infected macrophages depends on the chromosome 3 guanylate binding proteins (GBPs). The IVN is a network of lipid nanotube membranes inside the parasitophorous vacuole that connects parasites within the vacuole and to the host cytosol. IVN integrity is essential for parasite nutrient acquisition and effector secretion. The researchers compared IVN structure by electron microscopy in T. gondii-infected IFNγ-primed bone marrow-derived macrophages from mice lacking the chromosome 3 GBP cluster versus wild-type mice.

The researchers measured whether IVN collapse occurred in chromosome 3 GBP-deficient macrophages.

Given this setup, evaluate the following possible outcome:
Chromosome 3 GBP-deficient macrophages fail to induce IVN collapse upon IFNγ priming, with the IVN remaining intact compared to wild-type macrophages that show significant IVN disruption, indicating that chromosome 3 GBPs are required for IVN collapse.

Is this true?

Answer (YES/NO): YES